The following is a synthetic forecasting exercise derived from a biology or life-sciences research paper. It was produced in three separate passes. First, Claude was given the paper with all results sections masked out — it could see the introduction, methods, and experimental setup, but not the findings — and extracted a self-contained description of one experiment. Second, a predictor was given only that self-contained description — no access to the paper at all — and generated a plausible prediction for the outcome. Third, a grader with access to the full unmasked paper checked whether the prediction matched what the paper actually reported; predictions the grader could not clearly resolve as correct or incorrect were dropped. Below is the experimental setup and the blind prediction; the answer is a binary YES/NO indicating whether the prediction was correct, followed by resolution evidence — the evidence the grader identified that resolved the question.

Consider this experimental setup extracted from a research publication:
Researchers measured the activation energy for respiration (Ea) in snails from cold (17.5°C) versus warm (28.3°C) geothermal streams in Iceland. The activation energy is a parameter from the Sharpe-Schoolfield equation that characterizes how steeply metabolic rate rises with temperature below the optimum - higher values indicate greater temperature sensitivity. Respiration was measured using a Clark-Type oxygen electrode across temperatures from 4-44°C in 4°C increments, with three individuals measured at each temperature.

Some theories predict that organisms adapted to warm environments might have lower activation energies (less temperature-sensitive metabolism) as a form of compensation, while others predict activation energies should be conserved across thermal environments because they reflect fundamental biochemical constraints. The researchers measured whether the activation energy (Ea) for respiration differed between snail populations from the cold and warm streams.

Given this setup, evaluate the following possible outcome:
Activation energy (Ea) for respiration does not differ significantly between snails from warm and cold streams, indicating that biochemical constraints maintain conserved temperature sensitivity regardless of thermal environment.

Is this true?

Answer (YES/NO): YES